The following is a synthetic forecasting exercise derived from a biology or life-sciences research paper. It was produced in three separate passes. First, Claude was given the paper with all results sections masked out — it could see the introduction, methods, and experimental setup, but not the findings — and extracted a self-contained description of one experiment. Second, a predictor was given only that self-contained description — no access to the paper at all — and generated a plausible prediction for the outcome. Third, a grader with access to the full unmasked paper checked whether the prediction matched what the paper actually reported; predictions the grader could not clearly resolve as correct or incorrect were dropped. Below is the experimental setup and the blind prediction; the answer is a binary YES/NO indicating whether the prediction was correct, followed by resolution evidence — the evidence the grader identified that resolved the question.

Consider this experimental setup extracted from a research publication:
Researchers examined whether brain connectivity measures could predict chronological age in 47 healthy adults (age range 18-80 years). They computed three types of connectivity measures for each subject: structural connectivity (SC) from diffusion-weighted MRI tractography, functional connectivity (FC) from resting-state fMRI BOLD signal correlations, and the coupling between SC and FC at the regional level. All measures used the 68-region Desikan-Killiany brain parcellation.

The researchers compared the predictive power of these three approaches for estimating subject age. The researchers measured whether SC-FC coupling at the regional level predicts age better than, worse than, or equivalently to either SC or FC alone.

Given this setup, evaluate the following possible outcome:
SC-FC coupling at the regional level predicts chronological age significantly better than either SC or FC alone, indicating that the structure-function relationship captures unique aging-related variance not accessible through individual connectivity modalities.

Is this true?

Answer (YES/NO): YES